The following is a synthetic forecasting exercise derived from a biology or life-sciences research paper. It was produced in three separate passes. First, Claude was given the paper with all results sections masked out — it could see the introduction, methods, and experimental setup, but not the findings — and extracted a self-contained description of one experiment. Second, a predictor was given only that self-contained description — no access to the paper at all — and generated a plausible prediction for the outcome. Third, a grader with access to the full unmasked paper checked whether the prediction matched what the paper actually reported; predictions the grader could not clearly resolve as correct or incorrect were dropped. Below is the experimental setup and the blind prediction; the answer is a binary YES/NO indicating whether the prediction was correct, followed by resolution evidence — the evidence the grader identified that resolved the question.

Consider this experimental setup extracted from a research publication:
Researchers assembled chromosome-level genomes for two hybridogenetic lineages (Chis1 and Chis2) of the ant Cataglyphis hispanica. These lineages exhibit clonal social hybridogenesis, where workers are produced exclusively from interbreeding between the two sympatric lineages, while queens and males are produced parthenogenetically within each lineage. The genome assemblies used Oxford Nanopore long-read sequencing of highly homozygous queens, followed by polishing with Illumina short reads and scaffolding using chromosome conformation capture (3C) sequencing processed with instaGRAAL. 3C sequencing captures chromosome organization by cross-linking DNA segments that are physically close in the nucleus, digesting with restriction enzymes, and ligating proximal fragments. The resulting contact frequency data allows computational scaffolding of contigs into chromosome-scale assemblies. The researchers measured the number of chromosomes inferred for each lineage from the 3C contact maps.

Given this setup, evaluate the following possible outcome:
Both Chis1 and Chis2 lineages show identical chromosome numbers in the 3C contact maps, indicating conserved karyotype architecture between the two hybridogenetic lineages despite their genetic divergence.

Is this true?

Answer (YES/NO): NO